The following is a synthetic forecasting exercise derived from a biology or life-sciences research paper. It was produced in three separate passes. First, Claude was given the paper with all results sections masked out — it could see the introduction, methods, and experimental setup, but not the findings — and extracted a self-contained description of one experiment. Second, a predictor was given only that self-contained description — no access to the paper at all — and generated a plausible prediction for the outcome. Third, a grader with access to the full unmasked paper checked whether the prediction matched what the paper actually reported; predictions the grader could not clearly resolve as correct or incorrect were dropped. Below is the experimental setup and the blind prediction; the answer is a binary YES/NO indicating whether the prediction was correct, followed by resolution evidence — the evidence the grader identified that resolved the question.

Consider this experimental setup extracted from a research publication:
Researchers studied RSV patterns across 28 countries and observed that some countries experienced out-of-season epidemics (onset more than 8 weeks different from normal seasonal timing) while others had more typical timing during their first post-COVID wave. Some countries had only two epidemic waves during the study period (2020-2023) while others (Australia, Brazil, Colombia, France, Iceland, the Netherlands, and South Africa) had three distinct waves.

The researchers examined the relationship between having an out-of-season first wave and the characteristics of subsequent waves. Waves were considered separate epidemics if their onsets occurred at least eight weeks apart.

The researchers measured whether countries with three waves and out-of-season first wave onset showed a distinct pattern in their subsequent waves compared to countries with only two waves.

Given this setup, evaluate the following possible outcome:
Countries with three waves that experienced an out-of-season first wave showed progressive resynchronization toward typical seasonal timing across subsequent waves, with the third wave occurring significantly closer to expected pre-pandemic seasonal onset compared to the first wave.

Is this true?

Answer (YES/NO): YES